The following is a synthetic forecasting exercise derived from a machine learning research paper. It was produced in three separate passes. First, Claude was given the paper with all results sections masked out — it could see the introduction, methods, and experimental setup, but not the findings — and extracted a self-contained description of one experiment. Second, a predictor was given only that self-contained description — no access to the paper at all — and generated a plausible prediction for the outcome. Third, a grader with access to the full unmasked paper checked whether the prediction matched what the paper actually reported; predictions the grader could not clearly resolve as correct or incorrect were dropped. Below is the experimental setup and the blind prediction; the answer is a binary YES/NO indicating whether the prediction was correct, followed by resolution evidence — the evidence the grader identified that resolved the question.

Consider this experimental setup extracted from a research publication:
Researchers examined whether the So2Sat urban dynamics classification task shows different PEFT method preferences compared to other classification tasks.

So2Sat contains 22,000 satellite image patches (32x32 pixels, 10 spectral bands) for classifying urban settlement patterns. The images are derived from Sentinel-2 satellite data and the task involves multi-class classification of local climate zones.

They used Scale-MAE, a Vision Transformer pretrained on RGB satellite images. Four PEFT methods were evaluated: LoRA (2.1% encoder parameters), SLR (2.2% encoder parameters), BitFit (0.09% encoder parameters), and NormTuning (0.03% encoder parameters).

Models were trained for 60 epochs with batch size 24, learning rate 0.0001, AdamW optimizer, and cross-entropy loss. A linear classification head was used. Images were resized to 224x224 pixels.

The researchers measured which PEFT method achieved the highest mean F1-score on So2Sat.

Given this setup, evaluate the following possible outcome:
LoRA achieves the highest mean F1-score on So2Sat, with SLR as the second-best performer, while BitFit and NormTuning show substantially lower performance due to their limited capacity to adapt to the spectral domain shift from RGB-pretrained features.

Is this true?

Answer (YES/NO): NO